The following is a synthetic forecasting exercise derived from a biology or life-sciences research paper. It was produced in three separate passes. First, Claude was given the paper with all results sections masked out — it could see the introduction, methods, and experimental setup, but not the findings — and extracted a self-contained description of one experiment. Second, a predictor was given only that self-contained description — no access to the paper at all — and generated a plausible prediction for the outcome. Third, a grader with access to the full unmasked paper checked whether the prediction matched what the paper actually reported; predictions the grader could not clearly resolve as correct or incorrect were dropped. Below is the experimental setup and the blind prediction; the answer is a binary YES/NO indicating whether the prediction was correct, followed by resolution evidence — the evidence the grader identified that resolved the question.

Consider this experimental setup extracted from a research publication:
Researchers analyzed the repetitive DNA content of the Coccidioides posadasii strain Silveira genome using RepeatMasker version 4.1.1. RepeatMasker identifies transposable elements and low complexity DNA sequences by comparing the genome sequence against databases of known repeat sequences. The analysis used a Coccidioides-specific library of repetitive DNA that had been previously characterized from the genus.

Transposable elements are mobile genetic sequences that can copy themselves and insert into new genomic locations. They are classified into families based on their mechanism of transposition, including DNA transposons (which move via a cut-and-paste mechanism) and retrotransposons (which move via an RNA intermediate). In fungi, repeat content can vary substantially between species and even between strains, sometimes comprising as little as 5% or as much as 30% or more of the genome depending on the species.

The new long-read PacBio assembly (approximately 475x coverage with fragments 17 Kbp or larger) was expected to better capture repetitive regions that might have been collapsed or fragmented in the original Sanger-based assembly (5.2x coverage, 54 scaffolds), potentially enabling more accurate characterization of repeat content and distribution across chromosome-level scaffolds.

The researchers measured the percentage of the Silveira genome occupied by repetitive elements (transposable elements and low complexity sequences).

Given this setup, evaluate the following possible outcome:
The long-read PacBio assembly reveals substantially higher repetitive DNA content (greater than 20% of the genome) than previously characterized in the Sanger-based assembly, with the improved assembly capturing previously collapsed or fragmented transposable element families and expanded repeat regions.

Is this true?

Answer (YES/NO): NO